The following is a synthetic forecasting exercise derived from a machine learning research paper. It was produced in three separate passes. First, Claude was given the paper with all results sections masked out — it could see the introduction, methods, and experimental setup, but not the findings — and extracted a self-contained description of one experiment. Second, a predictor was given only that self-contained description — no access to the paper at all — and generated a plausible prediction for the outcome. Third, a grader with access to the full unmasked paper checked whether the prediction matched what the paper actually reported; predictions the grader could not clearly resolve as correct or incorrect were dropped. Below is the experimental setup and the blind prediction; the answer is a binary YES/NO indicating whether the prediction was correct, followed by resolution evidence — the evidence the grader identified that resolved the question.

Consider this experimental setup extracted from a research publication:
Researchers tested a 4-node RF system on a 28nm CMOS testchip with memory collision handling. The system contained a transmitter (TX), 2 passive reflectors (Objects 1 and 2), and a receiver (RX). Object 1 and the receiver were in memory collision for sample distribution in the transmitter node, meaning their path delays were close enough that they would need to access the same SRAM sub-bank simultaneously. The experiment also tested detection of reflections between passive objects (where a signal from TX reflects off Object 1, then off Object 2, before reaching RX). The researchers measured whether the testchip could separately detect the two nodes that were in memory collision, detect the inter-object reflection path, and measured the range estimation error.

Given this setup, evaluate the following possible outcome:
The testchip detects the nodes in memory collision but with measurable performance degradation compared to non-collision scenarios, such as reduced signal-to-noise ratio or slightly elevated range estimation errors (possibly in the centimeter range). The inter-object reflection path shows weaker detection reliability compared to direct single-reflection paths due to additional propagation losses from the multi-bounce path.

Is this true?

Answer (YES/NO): NO